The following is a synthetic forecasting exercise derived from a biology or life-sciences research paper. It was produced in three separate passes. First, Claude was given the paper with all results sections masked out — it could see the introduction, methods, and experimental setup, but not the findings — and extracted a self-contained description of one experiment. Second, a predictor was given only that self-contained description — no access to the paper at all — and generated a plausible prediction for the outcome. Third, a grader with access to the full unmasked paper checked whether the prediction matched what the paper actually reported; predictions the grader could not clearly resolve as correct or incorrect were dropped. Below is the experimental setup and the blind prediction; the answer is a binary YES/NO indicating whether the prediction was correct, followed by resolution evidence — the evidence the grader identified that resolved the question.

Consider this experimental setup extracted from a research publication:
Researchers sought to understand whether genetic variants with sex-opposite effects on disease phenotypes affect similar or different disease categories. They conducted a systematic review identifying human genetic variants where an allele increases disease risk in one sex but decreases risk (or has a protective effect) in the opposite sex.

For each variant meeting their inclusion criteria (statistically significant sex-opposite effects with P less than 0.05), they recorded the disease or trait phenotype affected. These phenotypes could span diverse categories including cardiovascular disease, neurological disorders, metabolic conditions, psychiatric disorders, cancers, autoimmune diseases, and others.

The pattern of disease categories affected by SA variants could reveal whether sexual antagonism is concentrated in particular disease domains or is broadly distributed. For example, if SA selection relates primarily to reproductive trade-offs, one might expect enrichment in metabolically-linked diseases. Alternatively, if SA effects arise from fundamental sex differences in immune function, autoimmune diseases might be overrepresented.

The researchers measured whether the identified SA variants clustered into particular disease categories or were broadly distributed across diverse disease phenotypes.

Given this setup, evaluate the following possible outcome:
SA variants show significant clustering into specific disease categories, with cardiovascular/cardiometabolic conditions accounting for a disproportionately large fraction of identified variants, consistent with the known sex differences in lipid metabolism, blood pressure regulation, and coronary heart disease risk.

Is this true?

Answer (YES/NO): NO